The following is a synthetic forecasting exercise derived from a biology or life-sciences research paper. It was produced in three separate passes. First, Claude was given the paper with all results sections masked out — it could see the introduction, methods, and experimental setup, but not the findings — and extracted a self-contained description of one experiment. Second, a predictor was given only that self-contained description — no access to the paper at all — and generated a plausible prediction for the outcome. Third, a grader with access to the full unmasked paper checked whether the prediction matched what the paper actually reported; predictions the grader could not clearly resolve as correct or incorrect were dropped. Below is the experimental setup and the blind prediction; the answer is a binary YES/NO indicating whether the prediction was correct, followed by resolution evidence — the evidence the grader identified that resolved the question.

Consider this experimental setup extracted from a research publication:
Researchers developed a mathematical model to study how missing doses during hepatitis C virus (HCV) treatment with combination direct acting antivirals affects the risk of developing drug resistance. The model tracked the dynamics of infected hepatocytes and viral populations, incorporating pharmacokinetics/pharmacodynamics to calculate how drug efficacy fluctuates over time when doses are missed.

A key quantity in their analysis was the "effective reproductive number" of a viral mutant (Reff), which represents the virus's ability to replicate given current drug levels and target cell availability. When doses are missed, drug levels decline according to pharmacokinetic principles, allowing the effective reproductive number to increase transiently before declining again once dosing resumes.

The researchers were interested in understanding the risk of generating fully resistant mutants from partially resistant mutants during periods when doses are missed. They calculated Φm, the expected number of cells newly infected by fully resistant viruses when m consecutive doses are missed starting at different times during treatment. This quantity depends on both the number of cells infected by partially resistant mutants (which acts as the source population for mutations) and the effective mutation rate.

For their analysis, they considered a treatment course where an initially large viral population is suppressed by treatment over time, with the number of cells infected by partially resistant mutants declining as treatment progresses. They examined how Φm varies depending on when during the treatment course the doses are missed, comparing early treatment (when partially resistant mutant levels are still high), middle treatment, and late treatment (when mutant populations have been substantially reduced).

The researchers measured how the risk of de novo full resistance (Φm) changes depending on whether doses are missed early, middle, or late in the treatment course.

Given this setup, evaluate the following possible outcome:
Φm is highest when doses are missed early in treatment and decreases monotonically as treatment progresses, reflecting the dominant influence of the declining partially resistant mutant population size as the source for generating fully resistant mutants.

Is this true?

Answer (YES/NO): NO